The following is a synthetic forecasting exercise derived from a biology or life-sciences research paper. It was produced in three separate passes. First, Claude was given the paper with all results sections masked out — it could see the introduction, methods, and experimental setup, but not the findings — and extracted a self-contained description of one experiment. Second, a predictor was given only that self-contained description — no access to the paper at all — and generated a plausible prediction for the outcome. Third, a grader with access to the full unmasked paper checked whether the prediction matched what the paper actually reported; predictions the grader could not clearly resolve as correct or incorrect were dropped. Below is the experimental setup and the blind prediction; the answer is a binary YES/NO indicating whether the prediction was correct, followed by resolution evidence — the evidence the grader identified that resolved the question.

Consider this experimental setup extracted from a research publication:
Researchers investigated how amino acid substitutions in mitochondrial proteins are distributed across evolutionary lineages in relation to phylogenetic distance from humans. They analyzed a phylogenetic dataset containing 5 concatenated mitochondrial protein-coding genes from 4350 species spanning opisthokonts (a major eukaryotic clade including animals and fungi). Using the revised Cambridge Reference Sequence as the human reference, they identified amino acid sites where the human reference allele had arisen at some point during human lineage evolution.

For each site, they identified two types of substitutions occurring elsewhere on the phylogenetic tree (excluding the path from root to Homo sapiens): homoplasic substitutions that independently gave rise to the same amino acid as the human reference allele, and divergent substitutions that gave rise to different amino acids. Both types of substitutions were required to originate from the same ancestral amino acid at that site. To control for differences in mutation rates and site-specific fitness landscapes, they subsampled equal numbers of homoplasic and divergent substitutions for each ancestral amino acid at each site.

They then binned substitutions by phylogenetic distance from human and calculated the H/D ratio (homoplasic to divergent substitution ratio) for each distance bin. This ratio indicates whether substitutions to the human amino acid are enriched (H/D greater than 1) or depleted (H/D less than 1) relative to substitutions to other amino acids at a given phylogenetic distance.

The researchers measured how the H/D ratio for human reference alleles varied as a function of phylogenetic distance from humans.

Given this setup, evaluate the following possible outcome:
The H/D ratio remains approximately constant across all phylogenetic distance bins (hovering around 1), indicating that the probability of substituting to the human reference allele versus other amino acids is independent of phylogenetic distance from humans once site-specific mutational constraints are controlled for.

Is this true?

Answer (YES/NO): NO